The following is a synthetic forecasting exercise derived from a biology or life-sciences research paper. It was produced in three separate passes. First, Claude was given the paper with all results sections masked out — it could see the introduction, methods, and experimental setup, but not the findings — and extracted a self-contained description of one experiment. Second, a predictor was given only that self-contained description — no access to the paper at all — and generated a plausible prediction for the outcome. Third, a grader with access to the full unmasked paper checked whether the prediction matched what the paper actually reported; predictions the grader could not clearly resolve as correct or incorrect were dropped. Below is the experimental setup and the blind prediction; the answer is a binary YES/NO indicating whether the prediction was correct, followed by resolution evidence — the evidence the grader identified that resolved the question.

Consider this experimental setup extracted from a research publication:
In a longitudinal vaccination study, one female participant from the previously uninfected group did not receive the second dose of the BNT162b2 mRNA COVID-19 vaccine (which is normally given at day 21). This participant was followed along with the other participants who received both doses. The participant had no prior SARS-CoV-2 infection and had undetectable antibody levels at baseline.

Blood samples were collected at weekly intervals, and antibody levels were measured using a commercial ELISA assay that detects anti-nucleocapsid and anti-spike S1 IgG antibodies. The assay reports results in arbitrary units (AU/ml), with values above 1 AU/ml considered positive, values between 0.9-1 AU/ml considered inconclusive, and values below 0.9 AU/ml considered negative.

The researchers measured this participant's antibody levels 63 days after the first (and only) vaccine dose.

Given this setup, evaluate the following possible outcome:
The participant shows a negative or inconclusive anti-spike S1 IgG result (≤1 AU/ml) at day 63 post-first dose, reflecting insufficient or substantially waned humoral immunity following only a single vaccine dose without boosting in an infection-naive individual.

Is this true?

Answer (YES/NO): YES